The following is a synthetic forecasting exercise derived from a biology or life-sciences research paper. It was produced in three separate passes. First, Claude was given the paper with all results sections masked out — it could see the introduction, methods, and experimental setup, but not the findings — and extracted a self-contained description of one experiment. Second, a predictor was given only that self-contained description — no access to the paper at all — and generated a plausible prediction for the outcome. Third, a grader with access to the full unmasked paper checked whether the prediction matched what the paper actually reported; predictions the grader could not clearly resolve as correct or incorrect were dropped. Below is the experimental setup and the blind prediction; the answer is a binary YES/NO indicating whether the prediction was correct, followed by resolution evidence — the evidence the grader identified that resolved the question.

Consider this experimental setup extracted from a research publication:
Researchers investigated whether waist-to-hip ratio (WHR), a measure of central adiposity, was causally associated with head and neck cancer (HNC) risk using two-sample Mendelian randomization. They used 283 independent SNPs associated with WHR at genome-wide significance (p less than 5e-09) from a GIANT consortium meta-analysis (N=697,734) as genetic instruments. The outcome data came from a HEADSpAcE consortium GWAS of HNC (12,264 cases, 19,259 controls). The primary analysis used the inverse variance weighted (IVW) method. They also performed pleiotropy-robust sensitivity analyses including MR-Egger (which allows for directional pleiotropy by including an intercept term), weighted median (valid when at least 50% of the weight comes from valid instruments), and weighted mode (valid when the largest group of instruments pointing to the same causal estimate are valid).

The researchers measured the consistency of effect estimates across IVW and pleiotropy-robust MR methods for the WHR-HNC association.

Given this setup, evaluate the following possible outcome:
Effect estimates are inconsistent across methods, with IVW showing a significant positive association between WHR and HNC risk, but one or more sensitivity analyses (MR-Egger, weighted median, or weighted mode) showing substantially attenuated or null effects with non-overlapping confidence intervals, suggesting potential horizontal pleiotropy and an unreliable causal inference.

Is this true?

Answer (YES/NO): NO